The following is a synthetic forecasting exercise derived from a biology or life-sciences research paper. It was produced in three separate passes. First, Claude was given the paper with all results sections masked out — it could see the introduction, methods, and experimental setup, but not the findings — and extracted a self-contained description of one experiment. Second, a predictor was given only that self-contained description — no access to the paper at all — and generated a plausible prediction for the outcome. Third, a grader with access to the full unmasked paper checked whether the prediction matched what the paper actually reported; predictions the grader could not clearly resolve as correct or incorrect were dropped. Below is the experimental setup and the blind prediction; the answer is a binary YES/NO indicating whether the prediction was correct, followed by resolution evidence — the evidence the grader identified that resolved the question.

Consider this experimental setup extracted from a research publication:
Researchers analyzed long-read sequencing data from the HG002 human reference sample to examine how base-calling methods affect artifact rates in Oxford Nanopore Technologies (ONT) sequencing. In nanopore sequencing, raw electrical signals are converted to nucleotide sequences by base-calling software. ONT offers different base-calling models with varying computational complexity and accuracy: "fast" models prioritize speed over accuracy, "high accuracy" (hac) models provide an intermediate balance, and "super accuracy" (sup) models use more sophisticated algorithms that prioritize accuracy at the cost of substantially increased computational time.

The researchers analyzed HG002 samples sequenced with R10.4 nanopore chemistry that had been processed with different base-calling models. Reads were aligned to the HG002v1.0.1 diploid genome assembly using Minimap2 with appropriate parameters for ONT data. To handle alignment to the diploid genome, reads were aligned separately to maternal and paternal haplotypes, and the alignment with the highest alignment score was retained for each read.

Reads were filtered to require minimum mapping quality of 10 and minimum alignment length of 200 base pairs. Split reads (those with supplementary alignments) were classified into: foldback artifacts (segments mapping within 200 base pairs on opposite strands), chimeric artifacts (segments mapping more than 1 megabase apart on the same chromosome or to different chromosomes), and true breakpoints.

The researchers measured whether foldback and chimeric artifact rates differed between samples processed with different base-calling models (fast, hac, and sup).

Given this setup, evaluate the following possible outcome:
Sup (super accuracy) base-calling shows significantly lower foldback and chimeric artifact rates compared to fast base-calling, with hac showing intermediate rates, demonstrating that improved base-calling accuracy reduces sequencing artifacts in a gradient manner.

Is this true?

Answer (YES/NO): NO